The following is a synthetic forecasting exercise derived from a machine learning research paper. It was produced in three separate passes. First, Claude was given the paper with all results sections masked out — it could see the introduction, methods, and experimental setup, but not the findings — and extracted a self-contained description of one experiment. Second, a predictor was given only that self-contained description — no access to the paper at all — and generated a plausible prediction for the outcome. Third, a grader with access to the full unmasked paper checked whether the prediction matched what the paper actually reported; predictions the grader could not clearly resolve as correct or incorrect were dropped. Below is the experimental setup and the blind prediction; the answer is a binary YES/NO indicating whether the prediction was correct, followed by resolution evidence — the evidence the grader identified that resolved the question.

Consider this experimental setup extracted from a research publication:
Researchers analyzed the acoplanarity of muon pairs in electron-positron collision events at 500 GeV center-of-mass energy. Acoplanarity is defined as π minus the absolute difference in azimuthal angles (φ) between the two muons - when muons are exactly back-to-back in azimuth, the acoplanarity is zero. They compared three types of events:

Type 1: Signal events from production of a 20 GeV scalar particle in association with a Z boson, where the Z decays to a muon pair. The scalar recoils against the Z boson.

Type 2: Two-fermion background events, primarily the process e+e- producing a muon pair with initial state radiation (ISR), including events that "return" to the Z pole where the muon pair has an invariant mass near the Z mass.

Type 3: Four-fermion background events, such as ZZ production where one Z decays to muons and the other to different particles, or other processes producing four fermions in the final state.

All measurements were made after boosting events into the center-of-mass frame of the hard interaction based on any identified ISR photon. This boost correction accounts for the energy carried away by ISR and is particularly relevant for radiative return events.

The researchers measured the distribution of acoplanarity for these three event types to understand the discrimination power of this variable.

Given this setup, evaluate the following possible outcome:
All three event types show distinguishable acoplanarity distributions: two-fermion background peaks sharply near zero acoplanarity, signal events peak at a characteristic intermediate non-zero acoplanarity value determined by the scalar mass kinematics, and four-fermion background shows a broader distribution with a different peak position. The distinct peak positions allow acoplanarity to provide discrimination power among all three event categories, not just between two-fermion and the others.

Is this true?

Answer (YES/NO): NO